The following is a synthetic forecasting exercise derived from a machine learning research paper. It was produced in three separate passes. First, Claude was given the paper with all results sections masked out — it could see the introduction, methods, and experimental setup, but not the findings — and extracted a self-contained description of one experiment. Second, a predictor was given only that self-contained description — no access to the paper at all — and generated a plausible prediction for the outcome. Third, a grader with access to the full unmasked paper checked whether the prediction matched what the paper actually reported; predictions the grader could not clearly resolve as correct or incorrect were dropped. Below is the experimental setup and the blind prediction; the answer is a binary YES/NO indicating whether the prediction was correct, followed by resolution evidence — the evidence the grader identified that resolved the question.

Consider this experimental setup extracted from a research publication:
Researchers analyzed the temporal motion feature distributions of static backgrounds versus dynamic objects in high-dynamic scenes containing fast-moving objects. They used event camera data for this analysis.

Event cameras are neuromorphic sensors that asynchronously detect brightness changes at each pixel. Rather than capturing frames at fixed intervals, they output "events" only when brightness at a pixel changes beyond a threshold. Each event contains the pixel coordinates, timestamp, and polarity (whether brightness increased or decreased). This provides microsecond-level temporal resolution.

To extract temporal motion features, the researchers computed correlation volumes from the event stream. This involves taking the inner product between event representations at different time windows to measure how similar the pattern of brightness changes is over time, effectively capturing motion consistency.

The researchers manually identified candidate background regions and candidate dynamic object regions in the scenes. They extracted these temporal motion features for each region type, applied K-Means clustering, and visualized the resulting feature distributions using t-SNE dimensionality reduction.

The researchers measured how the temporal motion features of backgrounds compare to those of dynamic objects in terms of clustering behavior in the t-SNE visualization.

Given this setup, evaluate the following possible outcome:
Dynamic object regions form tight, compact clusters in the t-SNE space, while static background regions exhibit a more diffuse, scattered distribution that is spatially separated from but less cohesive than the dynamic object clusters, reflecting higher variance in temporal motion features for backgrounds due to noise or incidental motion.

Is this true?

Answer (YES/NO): YES